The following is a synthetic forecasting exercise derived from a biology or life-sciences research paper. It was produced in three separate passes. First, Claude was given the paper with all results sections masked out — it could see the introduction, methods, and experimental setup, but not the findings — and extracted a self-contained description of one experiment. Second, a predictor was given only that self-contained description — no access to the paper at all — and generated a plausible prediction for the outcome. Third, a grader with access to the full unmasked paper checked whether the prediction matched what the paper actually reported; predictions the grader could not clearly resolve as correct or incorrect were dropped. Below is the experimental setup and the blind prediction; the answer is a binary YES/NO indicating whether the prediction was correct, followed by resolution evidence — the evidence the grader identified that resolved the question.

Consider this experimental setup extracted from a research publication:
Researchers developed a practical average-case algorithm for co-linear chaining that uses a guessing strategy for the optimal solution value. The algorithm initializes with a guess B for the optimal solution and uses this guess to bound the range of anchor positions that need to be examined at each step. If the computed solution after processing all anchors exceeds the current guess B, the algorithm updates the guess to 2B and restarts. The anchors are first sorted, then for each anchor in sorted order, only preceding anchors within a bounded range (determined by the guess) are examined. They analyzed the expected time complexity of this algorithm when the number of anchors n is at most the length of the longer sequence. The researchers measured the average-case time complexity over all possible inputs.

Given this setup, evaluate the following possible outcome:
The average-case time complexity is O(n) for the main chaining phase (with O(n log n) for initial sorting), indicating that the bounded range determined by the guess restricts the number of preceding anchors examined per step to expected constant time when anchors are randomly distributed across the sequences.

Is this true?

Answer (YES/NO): NO